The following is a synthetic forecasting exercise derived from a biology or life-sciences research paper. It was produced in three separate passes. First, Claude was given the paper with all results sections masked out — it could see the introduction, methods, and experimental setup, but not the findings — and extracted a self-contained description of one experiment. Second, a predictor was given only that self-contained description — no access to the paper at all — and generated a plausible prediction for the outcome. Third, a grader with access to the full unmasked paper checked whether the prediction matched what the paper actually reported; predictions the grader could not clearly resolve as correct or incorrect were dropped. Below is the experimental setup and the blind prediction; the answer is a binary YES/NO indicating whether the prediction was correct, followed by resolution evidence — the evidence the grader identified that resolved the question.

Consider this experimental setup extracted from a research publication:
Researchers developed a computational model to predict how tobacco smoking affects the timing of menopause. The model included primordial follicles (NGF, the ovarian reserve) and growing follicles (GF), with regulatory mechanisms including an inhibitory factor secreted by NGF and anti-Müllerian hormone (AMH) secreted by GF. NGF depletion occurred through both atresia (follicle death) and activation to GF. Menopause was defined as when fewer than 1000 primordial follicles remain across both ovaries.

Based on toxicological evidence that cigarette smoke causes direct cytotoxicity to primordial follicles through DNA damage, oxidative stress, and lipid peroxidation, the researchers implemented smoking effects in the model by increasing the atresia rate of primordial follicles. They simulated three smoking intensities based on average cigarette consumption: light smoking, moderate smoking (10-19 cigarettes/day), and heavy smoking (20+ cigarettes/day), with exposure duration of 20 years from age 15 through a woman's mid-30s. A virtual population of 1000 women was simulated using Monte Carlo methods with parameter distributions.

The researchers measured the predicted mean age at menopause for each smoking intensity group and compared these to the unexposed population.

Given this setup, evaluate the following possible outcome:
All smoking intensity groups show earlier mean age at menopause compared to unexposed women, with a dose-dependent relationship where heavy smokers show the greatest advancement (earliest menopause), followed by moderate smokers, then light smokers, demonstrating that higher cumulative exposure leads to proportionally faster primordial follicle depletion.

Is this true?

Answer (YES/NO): YES